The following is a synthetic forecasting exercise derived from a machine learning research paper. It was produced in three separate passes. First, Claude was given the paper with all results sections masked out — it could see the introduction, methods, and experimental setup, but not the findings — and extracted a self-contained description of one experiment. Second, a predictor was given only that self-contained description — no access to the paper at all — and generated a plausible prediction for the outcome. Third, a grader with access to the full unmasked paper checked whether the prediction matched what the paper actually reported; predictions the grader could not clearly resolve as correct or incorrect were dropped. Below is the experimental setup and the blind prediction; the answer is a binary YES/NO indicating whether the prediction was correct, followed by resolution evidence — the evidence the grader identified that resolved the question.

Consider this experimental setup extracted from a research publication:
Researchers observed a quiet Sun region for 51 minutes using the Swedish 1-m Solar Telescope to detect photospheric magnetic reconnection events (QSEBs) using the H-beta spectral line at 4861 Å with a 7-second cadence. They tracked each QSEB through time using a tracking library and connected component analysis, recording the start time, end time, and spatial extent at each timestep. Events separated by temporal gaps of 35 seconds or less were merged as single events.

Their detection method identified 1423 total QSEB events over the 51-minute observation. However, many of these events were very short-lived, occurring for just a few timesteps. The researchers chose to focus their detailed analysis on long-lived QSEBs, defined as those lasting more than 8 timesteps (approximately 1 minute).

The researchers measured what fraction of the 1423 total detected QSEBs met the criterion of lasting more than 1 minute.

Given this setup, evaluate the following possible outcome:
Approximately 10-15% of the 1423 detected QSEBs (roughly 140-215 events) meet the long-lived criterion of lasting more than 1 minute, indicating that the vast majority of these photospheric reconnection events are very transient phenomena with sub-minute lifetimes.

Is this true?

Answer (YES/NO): NO